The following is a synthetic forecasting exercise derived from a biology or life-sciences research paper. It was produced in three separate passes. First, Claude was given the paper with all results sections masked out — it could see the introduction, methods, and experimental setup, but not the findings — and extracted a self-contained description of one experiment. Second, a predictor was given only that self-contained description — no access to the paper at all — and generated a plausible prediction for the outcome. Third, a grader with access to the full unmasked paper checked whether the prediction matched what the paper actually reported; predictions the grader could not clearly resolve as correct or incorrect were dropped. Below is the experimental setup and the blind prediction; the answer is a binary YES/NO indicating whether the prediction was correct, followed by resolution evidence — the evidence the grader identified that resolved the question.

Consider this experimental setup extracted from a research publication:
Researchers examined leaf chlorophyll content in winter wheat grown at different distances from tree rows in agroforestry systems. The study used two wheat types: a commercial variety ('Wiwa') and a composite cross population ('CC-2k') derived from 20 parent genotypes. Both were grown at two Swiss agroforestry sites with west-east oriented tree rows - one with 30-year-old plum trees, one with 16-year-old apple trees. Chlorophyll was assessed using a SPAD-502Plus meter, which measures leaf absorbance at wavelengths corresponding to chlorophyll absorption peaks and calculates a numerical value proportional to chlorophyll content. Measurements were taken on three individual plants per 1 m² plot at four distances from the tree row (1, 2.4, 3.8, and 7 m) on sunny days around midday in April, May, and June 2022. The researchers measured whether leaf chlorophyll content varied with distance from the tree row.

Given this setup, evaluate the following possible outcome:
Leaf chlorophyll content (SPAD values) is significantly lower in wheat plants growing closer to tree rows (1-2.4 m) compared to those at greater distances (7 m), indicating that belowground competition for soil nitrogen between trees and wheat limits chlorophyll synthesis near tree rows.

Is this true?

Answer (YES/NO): NO